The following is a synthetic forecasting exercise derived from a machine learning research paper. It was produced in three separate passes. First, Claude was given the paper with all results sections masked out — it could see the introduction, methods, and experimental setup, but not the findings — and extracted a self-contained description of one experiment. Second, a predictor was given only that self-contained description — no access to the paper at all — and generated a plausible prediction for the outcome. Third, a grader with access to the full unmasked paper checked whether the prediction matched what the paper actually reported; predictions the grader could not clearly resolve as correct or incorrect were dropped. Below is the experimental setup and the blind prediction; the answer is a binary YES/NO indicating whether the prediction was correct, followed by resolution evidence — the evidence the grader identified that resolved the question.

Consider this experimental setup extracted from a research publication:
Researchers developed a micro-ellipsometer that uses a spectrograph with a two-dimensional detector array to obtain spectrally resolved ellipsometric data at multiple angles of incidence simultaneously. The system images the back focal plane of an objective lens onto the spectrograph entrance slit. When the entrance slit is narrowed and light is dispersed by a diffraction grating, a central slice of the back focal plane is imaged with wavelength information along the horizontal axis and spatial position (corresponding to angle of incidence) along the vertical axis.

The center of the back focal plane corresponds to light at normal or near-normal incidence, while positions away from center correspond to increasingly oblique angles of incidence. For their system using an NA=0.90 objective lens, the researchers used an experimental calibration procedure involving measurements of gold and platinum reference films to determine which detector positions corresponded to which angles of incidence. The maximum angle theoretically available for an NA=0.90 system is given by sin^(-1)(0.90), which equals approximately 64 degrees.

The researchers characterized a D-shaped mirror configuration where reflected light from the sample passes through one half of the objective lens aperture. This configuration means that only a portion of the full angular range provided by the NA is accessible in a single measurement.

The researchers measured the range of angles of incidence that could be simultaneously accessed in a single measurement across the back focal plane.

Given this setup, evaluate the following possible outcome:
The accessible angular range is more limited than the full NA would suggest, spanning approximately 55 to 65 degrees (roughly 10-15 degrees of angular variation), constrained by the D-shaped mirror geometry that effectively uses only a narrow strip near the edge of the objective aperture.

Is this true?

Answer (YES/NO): NO